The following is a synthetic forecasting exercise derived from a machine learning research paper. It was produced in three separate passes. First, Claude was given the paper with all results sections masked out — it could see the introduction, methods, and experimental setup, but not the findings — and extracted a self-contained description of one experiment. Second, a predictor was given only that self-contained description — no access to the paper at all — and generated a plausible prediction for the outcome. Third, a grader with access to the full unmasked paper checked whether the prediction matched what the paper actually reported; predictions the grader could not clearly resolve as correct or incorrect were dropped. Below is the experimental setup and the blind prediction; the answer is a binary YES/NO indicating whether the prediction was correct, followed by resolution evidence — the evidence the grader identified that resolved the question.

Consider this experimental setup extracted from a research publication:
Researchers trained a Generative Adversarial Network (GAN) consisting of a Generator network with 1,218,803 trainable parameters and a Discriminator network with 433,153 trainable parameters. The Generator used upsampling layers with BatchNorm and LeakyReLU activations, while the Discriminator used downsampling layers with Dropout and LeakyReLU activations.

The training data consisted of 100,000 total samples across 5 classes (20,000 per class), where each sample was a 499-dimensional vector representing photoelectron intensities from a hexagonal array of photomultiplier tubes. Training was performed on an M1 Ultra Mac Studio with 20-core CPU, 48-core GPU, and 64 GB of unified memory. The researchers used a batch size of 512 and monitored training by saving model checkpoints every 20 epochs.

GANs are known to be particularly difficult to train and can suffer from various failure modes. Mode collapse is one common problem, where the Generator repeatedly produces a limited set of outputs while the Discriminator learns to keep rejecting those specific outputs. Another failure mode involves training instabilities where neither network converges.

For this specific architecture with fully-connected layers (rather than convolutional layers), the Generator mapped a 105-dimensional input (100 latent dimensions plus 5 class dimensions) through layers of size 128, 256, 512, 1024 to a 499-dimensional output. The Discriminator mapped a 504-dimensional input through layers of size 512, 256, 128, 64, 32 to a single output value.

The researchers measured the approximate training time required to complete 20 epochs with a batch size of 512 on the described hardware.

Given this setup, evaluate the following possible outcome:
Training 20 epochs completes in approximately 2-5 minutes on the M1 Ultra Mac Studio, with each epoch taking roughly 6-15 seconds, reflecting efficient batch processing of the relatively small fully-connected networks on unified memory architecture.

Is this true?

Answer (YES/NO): NO